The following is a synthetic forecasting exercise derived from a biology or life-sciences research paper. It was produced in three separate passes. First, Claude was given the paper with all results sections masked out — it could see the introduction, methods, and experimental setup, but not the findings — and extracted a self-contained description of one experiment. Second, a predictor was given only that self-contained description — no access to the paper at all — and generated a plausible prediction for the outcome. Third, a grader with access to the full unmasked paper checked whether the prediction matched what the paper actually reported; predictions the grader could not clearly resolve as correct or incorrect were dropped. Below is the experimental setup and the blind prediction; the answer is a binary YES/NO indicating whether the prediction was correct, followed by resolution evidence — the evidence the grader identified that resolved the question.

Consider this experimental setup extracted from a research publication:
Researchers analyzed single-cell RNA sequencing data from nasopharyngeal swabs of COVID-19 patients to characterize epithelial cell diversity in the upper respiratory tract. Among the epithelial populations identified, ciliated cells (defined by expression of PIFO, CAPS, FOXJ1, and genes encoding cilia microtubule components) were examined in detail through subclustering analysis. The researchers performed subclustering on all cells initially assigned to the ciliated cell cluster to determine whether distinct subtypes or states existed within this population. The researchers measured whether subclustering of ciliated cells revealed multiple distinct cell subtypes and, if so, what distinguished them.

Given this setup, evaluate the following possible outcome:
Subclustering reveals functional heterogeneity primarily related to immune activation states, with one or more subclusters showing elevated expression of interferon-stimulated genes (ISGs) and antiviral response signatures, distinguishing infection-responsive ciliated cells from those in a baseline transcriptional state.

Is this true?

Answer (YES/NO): NO